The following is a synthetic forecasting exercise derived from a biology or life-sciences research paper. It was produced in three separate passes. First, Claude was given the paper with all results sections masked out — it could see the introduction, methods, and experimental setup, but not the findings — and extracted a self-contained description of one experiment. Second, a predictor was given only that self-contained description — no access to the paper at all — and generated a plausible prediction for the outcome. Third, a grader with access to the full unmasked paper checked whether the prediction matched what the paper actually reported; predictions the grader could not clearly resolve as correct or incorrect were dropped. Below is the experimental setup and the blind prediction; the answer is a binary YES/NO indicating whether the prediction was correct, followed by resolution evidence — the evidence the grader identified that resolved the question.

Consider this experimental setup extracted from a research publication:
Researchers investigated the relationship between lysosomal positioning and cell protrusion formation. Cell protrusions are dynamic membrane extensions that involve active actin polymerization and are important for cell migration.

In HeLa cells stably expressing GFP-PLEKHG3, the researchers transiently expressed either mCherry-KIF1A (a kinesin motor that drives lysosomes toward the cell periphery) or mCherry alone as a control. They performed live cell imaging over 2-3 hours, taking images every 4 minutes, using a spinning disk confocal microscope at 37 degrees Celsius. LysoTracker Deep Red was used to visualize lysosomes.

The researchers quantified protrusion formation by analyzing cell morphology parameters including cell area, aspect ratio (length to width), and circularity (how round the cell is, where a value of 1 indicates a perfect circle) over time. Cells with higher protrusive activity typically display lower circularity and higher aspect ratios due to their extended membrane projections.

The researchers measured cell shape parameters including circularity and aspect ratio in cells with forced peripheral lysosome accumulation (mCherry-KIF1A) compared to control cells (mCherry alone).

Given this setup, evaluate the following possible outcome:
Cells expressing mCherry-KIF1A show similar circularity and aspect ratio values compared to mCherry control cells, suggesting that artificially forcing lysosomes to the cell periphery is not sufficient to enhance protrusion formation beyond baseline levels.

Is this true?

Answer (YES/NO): NO